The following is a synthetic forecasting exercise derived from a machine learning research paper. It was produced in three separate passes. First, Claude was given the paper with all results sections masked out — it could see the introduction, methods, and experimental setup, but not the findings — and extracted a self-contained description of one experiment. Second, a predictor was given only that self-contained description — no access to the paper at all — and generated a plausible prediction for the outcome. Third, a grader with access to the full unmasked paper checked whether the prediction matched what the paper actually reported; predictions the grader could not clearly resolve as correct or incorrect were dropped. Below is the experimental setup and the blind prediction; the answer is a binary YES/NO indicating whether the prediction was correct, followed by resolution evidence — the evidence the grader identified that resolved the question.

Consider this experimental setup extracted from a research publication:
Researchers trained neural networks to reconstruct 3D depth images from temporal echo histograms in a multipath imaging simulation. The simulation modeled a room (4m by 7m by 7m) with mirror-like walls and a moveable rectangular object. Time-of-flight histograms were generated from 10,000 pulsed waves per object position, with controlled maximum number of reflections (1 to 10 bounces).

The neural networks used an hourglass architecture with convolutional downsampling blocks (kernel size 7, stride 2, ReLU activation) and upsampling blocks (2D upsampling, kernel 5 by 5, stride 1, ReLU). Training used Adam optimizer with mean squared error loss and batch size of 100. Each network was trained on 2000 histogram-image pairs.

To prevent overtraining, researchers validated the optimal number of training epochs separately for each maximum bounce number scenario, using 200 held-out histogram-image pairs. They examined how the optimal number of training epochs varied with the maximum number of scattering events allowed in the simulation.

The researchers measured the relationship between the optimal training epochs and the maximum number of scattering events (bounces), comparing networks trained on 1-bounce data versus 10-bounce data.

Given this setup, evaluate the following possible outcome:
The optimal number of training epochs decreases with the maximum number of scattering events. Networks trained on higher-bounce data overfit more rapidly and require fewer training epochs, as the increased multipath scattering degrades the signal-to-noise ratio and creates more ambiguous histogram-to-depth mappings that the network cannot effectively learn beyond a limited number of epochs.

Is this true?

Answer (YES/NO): NO